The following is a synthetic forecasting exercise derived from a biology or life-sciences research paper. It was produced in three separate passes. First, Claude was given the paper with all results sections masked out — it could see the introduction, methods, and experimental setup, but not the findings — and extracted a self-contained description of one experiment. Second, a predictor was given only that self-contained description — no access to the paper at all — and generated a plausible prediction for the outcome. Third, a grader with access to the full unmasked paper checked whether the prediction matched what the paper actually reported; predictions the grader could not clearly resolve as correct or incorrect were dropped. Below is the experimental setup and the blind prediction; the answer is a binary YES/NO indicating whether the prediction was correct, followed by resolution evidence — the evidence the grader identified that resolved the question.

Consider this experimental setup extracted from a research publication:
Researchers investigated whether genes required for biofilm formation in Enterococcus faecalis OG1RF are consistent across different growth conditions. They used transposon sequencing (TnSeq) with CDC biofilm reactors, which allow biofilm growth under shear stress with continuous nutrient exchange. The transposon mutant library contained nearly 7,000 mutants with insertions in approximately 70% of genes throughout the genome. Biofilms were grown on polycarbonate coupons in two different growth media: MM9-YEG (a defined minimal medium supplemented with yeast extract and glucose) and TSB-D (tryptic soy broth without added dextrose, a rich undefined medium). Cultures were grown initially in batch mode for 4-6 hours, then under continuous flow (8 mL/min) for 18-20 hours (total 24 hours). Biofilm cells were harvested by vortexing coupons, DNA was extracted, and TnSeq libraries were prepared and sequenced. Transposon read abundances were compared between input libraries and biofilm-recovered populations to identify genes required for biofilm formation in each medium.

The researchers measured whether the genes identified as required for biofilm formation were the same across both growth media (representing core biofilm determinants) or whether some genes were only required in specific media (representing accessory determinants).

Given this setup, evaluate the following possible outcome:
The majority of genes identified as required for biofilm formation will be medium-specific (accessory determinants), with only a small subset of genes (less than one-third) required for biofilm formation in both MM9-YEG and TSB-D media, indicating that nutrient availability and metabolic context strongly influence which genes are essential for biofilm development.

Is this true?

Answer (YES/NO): YES